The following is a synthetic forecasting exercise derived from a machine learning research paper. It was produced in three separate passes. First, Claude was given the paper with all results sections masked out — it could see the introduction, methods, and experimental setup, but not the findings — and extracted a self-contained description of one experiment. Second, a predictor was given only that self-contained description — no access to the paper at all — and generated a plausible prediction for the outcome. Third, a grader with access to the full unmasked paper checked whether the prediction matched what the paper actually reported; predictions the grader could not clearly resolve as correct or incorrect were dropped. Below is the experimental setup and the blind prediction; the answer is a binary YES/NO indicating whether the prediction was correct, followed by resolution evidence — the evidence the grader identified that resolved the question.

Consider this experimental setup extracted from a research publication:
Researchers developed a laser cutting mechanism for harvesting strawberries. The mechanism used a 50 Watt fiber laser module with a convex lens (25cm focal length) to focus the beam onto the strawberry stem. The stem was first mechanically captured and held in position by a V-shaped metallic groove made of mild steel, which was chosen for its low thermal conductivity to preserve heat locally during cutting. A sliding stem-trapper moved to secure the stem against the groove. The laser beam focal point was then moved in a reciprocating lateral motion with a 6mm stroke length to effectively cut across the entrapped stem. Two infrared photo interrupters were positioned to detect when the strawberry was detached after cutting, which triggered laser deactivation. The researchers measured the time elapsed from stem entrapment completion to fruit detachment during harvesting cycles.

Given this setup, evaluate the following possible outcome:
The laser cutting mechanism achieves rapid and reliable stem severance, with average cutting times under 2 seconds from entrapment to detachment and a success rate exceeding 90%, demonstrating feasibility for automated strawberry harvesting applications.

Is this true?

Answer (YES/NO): NO